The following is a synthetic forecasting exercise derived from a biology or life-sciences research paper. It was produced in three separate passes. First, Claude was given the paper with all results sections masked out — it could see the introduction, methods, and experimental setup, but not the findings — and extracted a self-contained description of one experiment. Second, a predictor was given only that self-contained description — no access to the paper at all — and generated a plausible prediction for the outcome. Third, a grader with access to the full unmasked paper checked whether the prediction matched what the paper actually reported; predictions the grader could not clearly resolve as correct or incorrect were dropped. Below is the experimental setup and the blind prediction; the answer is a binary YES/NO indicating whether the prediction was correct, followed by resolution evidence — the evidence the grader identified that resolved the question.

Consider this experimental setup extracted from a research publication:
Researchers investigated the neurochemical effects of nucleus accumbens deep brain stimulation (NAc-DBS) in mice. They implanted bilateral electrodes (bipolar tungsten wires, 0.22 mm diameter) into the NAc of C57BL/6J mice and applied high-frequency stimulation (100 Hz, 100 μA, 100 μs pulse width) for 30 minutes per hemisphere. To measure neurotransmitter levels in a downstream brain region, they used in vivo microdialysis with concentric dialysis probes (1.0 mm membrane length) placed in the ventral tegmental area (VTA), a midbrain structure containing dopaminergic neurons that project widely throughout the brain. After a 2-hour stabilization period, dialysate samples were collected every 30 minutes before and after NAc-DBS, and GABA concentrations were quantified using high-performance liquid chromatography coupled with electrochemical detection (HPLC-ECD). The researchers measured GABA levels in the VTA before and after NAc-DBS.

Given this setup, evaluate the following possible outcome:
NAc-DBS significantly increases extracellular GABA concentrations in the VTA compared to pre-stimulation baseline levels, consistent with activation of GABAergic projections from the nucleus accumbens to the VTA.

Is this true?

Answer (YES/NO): YES